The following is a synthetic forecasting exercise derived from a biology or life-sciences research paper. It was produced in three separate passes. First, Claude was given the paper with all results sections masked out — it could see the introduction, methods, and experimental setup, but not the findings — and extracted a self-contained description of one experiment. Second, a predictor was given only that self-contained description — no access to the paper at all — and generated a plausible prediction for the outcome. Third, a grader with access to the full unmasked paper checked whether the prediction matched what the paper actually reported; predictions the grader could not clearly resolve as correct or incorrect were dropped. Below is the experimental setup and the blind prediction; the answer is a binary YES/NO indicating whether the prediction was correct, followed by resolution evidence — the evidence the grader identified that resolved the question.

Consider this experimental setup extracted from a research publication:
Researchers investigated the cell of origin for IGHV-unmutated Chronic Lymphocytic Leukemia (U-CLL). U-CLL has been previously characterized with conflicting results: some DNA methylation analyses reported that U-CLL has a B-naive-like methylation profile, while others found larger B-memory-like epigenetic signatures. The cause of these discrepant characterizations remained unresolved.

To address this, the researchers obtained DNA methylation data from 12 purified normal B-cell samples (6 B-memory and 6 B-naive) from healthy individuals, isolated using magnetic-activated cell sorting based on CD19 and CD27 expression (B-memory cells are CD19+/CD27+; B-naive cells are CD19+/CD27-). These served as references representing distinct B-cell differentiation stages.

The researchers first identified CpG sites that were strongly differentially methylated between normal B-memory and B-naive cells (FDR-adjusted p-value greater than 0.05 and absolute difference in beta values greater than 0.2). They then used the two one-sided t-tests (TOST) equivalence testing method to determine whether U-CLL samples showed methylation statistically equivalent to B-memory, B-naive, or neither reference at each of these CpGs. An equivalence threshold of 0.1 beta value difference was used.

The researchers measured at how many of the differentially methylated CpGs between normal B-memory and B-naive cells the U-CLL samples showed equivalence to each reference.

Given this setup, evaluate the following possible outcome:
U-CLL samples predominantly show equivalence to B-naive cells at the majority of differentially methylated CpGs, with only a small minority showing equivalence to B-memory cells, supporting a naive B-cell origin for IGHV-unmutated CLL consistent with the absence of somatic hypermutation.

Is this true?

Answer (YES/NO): NO